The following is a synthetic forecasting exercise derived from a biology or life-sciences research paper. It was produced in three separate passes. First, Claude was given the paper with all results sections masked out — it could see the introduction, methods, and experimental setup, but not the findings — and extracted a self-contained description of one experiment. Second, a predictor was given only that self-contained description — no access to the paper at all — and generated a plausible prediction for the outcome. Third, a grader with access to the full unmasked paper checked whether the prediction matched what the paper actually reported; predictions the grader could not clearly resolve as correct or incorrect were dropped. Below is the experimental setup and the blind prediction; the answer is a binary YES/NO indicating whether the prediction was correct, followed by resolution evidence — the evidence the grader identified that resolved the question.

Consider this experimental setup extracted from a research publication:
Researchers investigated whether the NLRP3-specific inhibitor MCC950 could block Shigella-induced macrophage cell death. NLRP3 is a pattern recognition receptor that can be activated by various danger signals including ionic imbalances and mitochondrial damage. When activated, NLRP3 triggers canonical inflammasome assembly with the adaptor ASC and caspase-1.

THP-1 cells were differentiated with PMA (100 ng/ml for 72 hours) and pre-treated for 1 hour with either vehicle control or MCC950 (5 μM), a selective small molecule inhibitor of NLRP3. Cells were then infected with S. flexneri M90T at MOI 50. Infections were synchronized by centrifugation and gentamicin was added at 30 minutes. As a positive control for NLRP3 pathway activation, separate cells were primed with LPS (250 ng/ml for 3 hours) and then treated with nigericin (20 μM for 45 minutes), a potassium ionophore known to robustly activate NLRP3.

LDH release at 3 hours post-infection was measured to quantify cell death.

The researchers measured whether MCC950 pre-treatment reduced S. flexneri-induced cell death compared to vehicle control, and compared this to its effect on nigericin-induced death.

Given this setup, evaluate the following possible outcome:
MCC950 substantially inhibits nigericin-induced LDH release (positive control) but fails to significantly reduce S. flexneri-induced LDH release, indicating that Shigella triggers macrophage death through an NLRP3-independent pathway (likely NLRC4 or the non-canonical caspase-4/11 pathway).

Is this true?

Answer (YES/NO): YES